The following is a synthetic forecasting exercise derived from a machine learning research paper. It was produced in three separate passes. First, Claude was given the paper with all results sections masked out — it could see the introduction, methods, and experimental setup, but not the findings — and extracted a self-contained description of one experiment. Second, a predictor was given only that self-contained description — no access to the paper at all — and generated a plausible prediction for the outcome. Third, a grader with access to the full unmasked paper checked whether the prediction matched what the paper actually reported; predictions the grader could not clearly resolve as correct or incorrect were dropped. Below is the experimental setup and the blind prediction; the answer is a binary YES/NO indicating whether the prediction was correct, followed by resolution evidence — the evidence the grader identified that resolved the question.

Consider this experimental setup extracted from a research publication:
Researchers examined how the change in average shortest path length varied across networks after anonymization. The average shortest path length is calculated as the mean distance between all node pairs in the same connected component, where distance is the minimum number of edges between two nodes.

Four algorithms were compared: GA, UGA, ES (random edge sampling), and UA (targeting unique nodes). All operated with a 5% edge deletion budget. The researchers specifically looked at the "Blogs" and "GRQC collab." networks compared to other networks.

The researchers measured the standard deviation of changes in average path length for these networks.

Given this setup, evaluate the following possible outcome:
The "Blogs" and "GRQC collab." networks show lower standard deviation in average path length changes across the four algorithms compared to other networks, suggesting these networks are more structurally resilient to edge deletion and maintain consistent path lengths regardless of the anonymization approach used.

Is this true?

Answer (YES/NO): NO